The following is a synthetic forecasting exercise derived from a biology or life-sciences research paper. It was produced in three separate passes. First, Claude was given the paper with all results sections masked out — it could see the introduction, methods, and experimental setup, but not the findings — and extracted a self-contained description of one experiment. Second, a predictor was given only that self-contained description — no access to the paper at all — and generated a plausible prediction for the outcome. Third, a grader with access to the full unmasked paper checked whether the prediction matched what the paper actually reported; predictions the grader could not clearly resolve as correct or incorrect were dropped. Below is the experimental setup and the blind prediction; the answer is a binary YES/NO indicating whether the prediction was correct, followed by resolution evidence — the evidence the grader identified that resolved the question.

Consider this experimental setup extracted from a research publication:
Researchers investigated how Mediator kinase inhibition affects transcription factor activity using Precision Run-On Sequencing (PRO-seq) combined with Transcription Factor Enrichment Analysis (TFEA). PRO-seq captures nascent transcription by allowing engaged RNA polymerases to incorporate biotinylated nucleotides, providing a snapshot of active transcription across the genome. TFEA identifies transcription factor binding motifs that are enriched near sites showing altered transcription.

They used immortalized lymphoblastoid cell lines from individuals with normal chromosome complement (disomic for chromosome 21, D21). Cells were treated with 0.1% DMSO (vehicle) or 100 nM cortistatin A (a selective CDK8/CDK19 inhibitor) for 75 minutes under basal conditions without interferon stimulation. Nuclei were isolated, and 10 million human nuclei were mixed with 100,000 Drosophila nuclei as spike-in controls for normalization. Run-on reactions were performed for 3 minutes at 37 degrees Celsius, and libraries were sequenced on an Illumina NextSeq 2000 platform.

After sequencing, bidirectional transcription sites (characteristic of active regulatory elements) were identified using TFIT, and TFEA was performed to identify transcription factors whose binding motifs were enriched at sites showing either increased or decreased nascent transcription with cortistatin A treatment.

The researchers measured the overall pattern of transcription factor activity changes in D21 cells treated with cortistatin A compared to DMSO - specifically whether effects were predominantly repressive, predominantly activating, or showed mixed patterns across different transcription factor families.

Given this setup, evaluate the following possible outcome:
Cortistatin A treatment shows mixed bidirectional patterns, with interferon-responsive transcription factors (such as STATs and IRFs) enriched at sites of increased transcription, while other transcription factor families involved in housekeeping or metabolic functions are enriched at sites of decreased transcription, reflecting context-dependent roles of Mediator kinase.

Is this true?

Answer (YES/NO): NO